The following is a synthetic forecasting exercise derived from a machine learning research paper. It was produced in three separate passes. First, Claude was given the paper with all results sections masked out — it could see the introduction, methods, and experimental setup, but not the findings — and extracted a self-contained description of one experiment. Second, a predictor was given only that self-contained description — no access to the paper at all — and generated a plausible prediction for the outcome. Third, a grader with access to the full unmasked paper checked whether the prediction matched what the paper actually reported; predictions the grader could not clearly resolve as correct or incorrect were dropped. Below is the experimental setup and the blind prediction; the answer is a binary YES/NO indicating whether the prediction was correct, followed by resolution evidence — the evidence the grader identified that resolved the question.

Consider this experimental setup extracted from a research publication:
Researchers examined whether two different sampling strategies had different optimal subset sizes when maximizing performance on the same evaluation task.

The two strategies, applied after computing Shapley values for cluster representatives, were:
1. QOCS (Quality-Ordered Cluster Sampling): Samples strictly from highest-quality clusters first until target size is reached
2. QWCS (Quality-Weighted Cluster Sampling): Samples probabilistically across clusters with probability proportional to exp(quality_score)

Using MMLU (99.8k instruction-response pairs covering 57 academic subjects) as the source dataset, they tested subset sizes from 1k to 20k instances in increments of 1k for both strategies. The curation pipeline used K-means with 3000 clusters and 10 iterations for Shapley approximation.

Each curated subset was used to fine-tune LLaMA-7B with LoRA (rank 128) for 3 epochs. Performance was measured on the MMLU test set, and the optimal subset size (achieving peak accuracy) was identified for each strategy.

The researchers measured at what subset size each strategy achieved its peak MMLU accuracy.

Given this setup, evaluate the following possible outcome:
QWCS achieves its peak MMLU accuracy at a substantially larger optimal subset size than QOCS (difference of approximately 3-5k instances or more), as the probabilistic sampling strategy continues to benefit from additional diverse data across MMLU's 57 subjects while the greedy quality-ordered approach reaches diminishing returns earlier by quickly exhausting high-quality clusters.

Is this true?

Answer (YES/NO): YES